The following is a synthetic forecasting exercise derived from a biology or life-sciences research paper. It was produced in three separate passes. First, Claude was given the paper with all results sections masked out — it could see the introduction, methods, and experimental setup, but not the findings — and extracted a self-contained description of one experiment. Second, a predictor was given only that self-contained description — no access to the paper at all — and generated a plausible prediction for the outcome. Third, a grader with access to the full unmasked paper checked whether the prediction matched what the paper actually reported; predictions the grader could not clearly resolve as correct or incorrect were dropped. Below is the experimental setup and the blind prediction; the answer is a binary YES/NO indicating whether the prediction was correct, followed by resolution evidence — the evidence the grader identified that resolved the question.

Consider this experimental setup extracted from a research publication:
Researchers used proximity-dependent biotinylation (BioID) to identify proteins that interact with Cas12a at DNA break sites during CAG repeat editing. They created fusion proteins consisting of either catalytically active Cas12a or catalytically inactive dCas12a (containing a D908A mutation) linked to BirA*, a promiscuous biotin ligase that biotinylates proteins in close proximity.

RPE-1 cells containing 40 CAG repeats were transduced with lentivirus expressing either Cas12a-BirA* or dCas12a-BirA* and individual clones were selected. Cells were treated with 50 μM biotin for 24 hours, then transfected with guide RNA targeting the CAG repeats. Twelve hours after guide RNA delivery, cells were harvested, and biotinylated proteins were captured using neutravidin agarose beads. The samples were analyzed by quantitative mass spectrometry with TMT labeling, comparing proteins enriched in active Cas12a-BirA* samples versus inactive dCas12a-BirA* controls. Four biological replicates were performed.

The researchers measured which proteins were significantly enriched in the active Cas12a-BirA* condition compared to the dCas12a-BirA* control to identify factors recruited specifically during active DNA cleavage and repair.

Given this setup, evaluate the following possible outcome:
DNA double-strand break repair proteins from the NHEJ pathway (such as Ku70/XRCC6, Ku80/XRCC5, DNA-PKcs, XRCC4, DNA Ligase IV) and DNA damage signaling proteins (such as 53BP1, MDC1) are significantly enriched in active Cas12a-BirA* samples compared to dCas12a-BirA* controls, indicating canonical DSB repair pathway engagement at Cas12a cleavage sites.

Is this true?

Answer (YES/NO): NO